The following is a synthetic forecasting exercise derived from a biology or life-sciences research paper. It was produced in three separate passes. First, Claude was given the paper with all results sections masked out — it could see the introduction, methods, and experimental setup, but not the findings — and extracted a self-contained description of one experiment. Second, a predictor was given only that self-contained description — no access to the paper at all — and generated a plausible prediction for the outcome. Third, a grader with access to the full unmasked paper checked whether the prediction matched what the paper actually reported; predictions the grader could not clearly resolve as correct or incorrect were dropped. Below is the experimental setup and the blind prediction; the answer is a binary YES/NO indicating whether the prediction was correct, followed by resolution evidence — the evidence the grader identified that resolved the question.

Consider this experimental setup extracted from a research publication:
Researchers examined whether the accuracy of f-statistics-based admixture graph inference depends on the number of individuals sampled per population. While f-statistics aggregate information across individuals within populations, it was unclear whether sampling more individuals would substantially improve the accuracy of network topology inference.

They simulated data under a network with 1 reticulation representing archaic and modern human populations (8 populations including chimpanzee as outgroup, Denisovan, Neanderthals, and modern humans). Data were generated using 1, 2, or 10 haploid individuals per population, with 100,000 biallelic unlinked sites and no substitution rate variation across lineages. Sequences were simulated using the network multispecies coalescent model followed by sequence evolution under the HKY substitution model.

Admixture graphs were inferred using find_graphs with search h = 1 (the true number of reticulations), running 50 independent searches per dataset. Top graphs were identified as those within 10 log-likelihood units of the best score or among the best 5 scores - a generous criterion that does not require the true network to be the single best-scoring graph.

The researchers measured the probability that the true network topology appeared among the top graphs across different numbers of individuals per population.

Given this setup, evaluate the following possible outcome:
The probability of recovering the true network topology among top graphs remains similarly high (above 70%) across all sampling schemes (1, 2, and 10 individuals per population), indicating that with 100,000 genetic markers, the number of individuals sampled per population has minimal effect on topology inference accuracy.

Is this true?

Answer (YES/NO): YES